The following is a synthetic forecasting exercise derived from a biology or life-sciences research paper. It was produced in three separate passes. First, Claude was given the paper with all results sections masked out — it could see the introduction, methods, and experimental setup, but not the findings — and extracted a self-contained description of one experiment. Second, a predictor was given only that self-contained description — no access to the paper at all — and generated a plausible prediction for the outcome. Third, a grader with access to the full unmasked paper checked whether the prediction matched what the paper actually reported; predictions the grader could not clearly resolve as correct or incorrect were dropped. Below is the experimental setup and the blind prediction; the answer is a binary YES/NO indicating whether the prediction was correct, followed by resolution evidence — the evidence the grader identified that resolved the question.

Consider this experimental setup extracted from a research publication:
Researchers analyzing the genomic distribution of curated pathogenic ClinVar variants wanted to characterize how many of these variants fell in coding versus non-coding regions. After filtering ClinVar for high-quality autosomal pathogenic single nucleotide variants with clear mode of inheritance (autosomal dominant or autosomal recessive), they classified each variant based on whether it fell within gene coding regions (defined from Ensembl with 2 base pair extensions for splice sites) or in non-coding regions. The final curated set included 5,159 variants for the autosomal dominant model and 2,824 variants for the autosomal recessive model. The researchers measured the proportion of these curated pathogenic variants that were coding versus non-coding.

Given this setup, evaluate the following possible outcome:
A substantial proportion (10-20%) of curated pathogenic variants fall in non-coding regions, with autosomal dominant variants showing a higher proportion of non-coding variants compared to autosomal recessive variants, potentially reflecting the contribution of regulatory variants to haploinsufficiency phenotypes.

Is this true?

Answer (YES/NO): NO